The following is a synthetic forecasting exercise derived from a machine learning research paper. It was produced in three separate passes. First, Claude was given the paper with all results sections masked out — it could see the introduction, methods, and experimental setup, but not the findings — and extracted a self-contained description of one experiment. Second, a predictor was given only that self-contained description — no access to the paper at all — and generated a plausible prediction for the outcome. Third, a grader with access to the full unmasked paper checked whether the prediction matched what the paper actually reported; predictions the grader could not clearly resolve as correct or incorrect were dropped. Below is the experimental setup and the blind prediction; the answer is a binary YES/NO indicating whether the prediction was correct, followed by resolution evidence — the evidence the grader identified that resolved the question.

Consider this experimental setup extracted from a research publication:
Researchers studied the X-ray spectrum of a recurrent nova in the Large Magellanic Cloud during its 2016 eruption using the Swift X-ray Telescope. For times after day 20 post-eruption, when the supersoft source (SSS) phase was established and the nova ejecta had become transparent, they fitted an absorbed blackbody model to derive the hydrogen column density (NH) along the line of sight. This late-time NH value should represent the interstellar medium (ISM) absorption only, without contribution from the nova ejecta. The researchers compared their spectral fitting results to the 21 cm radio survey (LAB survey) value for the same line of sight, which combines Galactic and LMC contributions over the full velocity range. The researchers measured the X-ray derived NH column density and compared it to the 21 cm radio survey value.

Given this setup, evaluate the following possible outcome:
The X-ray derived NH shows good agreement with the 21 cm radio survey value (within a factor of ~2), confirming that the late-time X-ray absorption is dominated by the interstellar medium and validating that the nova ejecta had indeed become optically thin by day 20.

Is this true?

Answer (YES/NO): YES